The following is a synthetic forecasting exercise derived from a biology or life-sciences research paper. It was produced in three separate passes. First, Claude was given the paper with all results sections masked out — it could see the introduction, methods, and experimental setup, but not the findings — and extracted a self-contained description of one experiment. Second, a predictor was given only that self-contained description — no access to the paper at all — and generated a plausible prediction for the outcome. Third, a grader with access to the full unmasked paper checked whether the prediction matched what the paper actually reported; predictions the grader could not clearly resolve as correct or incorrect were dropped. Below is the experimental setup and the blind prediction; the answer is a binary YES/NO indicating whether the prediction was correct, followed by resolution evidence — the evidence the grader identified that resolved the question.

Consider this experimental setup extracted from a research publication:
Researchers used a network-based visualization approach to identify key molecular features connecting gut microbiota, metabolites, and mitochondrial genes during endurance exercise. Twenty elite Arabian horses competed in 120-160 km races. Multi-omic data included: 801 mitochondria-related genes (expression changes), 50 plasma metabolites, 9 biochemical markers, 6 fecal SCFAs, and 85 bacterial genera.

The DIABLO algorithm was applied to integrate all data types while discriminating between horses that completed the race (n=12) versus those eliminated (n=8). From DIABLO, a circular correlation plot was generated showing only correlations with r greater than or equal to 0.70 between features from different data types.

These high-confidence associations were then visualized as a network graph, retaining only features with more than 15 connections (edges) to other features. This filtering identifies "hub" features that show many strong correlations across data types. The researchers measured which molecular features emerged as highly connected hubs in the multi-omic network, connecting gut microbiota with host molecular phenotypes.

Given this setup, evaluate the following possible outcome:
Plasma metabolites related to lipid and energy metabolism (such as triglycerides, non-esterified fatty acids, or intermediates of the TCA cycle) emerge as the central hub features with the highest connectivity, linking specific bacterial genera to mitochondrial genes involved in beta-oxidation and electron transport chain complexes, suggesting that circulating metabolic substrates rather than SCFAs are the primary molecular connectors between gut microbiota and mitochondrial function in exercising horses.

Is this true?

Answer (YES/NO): NO